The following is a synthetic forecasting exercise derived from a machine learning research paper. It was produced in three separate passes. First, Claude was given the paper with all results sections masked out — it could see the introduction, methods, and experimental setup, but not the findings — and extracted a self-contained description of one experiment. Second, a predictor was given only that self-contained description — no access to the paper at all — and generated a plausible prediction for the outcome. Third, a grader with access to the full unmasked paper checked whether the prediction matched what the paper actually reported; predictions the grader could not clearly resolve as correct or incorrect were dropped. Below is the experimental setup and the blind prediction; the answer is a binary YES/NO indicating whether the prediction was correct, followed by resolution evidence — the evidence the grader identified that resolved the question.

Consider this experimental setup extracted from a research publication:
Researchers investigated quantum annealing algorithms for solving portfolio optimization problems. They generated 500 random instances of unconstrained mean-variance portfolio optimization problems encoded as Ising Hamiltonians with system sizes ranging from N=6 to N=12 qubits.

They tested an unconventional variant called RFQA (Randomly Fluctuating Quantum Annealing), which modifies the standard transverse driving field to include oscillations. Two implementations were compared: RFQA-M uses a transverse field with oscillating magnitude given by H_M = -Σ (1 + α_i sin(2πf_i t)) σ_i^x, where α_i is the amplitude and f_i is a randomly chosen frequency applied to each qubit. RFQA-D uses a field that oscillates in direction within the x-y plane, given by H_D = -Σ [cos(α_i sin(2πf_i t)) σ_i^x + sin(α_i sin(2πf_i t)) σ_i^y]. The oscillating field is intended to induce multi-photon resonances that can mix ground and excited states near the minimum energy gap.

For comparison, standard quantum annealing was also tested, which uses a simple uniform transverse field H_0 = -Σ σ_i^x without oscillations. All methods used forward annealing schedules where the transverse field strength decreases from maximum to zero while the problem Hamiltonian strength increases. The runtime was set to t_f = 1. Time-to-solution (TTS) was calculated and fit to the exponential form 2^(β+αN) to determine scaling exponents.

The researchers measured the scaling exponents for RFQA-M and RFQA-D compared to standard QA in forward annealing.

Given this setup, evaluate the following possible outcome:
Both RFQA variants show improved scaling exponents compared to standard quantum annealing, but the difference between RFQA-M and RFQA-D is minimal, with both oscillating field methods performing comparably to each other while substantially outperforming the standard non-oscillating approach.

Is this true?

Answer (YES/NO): NO